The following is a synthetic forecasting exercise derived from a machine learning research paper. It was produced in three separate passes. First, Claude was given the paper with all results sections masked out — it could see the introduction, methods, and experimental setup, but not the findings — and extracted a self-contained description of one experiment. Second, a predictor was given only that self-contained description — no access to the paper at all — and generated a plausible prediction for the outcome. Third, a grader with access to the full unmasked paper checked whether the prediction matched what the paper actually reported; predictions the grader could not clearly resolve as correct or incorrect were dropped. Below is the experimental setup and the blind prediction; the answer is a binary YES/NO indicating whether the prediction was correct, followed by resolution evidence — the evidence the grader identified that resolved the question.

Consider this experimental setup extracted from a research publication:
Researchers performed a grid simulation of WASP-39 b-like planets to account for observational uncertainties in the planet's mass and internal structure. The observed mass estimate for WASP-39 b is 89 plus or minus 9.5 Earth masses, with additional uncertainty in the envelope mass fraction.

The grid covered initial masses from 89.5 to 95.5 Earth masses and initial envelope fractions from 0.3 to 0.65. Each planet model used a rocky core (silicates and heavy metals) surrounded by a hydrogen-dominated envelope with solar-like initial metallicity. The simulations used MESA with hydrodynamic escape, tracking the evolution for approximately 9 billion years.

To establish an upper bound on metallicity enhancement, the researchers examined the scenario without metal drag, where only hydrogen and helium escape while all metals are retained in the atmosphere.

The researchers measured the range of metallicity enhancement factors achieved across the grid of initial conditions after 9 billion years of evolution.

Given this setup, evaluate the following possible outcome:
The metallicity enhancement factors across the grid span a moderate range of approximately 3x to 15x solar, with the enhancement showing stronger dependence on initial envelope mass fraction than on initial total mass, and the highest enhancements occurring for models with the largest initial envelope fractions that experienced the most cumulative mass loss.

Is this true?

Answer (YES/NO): NO